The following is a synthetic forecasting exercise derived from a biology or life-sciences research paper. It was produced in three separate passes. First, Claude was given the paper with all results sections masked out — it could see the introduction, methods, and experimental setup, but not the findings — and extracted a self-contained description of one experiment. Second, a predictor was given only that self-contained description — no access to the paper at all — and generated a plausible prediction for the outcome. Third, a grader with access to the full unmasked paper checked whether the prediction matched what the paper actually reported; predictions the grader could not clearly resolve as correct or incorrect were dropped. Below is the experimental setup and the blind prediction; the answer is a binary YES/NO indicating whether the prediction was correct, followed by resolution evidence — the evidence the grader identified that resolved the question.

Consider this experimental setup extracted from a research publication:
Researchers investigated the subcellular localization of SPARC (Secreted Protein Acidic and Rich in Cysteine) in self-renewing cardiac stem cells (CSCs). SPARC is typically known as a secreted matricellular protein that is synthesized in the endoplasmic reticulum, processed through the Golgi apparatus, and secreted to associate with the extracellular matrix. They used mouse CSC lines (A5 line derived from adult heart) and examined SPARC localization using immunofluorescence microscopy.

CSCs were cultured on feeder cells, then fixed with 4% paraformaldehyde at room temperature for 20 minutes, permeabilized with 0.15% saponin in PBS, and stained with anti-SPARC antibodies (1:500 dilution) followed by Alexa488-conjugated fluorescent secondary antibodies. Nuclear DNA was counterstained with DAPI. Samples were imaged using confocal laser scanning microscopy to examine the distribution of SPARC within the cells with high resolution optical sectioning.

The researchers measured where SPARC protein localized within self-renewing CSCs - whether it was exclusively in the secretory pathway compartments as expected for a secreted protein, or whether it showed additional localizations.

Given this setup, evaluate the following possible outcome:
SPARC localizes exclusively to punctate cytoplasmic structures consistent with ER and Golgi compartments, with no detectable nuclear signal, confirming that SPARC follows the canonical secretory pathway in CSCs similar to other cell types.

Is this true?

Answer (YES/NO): NO